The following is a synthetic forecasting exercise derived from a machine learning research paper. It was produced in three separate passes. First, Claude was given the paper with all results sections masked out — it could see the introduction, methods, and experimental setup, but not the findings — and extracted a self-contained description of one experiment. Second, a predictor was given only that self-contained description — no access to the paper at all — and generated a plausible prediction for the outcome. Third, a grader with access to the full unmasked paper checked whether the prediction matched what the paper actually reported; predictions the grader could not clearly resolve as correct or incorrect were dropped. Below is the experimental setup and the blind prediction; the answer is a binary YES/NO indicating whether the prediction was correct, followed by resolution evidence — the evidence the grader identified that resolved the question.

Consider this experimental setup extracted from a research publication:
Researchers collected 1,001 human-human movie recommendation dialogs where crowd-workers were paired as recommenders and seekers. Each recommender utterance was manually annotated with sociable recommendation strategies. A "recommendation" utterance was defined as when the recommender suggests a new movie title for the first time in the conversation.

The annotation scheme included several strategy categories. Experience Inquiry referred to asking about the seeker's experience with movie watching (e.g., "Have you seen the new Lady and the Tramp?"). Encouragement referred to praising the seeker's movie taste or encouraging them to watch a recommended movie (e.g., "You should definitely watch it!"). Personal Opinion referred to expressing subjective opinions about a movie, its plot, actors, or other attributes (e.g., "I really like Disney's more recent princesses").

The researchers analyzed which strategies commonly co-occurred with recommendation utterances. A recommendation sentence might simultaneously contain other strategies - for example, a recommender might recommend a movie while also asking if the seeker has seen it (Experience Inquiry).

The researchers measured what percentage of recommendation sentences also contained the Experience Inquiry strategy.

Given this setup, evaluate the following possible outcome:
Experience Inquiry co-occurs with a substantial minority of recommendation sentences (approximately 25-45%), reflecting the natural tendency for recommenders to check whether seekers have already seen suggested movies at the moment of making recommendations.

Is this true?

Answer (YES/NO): YES